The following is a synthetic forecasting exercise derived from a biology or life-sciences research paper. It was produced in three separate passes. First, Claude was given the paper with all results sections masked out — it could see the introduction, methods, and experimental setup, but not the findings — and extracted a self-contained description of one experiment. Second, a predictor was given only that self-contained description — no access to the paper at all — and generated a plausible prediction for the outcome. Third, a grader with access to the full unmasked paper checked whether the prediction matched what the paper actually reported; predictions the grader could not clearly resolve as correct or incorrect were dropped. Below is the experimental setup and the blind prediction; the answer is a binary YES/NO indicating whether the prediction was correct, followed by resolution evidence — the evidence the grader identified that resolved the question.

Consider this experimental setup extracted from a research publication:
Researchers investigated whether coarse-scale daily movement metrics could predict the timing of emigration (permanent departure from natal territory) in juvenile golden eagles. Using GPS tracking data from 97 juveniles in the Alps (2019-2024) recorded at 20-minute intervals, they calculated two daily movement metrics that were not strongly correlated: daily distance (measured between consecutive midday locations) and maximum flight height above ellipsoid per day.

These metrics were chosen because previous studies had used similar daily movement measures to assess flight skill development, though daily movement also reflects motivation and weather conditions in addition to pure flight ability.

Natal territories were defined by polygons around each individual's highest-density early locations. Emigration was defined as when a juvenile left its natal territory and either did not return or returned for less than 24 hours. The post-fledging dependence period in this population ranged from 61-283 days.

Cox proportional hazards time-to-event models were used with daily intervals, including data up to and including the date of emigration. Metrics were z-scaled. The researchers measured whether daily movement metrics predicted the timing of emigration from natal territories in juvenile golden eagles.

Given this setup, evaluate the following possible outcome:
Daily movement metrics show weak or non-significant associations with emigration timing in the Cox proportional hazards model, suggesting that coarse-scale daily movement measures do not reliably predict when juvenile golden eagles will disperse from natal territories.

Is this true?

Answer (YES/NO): NO